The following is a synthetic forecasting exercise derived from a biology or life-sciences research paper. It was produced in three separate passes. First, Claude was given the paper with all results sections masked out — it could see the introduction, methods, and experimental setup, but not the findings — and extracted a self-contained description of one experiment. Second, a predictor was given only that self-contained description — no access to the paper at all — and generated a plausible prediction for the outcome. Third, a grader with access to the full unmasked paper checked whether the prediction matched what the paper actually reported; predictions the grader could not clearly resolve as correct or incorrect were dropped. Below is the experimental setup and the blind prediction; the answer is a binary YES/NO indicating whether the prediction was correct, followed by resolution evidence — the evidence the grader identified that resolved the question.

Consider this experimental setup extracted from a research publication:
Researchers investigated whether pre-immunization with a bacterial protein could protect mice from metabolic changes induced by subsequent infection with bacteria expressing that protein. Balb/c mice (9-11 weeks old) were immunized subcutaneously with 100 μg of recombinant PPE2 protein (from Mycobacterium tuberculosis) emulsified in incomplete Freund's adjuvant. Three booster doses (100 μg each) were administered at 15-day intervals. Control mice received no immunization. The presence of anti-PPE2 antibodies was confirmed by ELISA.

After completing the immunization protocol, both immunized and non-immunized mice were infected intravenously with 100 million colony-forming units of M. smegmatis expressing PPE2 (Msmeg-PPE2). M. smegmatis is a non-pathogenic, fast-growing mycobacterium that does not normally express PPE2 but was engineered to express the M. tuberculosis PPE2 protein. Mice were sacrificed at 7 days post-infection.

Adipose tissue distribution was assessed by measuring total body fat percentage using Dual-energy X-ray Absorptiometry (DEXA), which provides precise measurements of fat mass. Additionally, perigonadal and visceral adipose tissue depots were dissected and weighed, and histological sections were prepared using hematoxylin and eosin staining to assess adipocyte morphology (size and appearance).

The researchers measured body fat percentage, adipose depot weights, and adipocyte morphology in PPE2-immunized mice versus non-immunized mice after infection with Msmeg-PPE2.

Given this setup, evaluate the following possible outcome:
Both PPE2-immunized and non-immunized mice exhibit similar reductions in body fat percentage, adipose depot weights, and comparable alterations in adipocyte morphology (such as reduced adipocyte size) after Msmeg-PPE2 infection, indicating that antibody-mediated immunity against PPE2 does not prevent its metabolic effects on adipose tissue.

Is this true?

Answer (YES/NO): NO